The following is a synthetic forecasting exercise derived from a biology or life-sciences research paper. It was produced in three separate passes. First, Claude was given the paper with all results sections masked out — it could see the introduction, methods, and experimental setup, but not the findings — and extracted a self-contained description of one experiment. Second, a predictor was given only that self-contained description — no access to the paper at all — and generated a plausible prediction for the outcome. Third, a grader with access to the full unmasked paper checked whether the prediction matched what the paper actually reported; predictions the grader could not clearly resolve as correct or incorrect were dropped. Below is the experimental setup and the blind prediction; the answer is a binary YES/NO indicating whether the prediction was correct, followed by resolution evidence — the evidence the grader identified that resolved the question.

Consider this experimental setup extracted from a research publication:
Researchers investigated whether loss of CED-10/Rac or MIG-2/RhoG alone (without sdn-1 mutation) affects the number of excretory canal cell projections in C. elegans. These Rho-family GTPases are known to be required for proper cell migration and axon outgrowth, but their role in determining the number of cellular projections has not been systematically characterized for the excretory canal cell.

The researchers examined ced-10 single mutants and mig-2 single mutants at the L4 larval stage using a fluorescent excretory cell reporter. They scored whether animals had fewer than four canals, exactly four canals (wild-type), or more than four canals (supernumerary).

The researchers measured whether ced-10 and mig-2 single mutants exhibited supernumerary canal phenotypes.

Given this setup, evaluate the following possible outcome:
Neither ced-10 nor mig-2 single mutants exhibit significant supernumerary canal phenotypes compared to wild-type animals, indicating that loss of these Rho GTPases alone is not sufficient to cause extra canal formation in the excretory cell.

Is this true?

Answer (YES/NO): YES